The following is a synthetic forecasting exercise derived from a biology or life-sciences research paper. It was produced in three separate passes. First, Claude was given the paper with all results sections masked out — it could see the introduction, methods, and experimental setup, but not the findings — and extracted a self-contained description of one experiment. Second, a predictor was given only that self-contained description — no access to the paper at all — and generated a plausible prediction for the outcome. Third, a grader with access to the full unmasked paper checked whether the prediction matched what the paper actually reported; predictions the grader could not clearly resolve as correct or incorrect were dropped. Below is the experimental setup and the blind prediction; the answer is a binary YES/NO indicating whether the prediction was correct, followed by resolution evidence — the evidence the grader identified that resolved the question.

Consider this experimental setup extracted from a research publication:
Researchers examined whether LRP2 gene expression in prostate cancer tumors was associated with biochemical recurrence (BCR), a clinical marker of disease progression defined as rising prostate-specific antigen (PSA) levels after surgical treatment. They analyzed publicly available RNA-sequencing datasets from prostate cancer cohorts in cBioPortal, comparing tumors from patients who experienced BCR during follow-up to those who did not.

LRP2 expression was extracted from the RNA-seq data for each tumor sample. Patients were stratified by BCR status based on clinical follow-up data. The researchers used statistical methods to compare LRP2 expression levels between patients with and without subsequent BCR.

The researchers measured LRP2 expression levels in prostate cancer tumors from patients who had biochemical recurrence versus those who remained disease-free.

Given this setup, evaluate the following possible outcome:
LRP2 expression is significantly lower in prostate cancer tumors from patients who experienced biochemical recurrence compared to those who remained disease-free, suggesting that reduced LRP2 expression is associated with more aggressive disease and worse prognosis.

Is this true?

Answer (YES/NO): YES